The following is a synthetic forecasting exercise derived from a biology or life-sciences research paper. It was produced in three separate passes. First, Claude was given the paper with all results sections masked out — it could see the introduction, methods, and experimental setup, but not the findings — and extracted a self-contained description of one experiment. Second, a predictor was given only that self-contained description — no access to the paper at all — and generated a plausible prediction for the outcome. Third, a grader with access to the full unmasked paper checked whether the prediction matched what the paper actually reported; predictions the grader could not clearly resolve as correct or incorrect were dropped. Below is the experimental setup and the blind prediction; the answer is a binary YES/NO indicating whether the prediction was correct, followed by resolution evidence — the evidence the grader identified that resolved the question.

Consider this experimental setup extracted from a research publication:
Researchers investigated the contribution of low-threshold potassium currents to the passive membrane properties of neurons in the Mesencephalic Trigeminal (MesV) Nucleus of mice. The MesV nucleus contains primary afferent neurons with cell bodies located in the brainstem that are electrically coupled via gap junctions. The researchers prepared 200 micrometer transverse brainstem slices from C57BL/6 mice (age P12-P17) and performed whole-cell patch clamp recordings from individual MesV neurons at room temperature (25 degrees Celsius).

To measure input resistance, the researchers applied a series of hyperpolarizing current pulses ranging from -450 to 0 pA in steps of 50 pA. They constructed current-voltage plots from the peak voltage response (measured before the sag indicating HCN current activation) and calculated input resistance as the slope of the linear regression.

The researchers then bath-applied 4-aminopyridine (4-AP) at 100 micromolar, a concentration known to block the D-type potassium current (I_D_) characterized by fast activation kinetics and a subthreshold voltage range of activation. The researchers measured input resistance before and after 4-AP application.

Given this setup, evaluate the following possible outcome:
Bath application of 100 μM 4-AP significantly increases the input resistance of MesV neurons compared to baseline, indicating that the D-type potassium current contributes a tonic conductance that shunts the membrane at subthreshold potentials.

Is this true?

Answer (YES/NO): NO